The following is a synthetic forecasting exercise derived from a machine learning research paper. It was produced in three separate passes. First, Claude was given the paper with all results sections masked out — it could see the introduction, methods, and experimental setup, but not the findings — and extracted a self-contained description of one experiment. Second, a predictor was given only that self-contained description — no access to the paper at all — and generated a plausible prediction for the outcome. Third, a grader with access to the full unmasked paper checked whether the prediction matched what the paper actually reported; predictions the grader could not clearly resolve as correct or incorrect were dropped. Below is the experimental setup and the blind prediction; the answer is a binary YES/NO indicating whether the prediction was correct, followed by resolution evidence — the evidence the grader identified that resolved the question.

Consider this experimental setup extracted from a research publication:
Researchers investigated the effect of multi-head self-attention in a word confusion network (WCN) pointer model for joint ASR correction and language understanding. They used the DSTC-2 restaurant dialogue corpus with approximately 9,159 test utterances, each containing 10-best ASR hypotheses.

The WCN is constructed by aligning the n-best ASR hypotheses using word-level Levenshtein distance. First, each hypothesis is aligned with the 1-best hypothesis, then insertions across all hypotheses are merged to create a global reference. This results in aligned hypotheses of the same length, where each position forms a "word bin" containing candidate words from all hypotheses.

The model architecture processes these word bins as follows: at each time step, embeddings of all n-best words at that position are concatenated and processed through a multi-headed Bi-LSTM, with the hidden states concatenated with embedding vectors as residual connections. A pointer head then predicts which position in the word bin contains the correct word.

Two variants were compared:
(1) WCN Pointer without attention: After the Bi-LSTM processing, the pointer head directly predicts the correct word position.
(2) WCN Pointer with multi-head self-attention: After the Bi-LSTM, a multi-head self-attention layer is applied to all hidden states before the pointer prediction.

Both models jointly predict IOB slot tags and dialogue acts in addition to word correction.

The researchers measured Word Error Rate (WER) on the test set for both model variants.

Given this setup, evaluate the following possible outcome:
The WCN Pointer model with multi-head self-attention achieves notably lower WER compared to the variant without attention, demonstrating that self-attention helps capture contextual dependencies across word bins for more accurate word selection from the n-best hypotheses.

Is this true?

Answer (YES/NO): NO